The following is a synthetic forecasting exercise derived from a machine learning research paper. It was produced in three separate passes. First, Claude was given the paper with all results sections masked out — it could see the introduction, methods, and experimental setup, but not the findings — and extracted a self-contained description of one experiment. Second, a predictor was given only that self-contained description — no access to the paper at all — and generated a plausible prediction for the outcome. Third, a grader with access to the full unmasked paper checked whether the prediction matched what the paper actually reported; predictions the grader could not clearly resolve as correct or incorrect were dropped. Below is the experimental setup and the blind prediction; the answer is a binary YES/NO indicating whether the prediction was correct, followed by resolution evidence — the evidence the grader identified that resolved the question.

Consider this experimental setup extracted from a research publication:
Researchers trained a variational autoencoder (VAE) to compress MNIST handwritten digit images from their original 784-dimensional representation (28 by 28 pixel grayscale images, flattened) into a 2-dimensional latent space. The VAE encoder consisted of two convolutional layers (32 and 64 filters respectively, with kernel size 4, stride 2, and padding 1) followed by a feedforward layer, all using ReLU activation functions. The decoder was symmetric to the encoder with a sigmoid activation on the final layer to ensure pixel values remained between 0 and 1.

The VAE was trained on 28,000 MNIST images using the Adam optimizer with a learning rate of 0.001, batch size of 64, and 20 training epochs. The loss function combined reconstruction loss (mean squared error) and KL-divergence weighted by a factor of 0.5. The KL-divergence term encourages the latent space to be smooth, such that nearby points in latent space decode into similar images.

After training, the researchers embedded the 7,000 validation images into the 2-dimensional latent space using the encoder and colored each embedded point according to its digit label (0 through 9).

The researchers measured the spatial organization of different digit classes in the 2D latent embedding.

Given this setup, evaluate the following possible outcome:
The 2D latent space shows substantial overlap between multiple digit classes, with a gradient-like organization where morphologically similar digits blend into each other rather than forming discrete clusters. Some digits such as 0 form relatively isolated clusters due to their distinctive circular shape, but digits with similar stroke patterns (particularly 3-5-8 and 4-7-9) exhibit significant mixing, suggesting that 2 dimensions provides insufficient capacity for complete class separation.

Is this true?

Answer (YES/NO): NO